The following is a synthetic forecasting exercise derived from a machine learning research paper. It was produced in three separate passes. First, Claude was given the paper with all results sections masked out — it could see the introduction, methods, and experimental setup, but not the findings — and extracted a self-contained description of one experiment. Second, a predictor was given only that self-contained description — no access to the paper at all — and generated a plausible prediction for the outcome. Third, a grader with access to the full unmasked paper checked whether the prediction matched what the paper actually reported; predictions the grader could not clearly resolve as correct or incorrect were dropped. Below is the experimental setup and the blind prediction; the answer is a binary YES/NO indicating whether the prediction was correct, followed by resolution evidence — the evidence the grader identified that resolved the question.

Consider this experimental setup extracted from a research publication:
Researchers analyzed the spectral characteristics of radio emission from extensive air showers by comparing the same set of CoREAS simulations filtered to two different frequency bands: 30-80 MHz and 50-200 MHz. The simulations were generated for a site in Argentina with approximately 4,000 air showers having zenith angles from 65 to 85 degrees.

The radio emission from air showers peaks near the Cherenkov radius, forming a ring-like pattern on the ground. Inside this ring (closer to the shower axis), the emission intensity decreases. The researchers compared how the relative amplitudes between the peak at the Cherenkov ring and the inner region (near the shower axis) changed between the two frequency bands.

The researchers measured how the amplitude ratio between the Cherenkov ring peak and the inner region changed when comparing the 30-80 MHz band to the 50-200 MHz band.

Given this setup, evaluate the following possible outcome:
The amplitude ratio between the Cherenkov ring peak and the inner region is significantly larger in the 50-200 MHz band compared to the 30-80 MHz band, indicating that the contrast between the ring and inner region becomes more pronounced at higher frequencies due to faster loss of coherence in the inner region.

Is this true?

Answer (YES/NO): YES